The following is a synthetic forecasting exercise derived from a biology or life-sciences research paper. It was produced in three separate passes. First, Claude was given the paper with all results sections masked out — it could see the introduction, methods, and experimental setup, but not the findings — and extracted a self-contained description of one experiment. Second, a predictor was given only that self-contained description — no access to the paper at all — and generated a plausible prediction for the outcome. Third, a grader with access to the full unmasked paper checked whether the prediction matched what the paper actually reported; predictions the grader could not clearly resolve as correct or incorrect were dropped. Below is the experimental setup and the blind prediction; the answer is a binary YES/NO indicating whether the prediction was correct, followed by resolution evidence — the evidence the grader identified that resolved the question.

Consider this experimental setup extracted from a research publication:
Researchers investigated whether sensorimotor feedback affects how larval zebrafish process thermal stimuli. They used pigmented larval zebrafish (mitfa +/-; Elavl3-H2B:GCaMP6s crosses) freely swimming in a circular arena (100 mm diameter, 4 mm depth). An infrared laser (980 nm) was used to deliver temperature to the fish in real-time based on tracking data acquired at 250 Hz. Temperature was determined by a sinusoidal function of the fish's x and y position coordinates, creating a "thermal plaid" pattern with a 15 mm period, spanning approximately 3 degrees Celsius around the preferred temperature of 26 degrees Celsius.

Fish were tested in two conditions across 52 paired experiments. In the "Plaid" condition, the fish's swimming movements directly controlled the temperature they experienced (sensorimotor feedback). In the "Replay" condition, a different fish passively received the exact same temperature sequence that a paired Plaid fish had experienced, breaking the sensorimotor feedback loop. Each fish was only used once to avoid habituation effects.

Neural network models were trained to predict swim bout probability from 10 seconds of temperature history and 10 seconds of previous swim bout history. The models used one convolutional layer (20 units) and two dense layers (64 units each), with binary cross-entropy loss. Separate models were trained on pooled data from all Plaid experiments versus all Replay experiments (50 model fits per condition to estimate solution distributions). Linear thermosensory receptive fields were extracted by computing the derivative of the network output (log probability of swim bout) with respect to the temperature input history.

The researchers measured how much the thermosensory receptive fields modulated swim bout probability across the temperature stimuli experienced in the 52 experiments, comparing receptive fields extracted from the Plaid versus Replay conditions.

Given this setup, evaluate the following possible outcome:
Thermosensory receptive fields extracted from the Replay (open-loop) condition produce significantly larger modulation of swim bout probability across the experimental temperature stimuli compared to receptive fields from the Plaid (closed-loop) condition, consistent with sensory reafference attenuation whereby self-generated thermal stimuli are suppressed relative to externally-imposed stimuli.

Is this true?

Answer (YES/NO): NO